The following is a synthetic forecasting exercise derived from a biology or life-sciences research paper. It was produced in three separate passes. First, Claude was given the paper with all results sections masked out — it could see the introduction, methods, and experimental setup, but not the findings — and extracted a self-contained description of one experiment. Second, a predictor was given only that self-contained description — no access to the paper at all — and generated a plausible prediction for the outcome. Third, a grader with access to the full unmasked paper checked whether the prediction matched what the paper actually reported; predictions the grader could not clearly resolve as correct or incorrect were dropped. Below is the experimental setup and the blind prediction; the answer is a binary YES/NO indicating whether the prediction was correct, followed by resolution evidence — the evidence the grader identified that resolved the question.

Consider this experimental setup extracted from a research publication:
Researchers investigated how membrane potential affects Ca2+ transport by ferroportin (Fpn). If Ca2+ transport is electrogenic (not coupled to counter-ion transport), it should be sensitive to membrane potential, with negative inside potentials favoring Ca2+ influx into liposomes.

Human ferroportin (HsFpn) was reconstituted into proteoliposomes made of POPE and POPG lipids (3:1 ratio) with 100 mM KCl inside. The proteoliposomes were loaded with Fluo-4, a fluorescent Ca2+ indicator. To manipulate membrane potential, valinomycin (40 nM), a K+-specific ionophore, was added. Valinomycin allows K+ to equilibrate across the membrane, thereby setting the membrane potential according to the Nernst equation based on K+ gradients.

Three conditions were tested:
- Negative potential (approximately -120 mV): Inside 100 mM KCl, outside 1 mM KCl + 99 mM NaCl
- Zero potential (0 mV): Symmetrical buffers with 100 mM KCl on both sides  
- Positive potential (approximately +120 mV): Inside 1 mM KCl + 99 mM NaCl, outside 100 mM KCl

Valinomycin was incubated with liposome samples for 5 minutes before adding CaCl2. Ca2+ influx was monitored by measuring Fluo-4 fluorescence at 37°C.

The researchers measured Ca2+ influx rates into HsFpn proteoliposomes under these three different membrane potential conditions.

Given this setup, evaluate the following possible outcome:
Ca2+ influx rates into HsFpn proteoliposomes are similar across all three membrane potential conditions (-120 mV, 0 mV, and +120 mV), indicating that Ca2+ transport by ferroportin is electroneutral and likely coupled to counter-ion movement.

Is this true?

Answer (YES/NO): NO